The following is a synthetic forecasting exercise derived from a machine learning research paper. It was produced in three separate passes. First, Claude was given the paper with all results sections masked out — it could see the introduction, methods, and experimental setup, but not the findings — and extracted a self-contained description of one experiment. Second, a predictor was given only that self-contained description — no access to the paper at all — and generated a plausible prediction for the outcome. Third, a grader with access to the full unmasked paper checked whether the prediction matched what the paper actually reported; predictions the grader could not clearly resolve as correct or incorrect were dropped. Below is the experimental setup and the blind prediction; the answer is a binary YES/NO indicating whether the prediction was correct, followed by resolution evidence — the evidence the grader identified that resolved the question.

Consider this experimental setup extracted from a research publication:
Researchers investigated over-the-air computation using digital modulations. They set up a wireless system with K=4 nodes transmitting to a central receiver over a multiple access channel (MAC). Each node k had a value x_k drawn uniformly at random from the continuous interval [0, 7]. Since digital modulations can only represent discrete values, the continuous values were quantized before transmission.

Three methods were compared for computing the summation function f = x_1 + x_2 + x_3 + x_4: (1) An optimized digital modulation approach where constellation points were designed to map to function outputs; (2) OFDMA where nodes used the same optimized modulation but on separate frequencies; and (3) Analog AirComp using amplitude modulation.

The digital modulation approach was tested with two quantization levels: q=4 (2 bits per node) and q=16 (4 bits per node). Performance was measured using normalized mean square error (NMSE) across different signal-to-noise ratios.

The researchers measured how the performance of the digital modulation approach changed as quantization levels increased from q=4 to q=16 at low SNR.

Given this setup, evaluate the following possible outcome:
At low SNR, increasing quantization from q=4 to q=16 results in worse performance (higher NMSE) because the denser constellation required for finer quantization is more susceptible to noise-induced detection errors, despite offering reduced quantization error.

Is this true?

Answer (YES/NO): NO